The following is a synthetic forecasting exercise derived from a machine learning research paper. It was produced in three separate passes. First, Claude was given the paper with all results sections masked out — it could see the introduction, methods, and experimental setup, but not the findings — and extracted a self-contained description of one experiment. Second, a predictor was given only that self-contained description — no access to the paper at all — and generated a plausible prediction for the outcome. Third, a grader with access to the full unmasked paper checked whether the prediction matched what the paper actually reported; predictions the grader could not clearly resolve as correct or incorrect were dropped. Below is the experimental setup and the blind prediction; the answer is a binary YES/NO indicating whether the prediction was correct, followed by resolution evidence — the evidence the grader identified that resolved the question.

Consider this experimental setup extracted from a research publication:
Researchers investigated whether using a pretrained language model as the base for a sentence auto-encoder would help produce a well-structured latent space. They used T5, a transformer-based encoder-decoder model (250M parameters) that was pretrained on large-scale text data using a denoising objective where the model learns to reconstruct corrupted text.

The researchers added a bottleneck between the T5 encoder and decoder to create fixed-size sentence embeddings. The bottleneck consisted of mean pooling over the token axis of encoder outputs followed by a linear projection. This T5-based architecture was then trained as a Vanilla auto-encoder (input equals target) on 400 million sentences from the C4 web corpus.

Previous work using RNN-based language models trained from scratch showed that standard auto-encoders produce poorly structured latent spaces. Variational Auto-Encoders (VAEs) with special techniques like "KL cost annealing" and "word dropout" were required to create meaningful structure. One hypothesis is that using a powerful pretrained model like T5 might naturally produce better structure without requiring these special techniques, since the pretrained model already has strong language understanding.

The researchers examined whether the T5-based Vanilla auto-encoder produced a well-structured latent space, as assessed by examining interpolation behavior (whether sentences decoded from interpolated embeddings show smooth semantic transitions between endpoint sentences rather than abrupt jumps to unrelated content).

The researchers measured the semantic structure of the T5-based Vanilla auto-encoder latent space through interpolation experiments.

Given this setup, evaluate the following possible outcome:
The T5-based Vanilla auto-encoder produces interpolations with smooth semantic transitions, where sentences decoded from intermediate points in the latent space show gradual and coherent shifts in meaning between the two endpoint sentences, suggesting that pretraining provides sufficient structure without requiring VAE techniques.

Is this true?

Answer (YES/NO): NO